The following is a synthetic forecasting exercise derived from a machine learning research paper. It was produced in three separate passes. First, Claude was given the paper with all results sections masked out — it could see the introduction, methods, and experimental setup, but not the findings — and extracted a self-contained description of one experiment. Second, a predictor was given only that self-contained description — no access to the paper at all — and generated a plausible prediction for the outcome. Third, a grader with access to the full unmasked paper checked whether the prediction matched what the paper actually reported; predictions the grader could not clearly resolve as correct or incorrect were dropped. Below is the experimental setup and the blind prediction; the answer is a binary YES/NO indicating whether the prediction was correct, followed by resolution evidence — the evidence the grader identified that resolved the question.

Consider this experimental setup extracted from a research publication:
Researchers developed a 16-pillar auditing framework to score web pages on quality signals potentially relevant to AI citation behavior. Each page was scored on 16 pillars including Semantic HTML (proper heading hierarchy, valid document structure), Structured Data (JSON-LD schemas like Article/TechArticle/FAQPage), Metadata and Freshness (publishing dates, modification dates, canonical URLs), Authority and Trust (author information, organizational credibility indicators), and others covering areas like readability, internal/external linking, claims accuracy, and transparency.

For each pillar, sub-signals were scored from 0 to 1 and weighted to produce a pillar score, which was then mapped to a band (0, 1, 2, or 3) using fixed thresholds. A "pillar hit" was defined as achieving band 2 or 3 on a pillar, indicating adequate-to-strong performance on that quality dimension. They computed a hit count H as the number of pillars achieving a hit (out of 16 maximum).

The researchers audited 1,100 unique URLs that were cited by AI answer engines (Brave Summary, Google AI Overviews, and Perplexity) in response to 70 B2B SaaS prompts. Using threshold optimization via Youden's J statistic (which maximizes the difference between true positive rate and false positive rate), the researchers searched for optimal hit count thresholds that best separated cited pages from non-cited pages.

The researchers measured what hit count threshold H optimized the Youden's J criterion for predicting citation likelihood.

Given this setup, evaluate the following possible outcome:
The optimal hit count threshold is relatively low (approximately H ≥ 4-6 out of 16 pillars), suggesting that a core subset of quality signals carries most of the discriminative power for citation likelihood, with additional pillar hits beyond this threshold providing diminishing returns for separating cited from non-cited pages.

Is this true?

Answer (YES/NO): NO